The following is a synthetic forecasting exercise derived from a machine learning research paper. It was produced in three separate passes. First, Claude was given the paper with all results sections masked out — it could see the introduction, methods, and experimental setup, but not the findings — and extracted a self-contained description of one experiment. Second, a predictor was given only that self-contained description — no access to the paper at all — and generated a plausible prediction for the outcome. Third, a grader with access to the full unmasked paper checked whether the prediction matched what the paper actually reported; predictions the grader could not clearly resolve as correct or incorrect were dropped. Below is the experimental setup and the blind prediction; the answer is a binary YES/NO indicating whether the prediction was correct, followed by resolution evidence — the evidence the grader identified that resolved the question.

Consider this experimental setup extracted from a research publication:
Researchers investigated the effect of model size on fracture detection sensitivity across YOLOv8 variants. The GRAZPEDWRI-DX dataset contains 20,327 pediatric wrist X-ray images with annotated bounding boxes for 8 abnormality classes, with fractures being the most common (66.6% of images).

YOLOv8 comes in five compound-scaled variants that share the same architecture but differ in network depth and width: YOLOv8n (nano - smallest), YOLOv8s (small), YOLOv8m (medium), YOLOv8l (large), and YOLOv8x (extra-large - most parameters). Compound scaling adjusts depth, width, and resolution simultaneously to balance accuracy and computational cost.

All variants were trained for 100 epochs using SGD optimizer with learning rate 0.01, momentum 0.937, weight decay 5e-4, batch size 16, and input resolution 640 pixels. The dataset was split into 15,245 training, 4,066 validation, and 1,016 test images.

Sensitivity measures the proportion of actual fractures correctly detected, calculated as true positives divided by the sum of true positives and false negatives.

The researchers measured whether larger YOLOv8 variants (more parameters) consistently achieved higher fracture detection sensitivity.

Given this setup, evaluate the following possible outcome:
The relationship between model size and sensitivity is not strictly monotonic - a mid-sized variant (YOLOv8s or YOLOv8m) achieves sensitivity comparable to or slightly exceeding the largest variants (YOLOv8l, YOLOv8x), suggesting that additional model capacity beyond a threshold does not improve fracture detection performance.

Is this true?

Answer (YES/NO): YES